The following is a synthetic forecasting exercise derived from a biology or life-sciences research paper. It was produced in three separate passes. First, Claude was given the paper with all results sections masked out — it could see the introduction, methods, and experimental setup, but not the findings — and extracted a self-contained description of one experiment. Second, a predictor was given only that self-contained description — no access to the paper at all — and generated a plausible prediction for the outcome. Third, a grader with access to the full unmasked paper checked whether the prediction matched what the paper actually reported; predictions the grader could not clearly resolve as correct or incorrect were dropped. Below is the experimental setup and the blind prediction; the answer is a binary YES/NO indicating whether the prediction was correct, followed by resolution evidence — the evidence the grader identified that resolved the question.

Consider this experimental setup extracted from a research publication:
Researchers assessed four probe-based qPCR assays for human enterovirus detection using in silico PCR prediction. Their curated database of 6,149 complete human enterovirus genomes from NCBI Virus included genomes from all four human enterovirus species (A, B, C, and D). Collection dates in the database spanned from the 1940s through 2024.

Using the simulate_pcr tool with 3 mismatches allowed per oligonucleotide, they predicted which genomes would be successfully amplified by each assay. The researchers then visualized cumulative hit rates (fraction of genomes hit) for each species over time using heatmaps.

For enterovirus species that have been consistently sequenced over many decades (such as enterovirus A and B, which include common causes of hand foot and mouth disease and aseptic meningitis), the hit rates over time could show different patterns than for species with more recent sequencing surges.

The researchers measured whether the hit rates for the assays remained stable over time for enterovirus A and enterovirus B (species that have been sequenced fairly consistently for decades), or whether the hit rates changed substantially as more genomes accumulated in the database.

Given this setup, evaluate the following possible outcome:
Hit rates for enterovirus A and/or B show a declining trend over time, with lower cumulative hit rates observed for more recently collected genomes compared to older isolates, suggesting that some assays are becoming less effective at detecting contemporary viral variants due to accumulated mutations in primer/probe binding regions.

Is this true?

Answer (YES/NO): YES